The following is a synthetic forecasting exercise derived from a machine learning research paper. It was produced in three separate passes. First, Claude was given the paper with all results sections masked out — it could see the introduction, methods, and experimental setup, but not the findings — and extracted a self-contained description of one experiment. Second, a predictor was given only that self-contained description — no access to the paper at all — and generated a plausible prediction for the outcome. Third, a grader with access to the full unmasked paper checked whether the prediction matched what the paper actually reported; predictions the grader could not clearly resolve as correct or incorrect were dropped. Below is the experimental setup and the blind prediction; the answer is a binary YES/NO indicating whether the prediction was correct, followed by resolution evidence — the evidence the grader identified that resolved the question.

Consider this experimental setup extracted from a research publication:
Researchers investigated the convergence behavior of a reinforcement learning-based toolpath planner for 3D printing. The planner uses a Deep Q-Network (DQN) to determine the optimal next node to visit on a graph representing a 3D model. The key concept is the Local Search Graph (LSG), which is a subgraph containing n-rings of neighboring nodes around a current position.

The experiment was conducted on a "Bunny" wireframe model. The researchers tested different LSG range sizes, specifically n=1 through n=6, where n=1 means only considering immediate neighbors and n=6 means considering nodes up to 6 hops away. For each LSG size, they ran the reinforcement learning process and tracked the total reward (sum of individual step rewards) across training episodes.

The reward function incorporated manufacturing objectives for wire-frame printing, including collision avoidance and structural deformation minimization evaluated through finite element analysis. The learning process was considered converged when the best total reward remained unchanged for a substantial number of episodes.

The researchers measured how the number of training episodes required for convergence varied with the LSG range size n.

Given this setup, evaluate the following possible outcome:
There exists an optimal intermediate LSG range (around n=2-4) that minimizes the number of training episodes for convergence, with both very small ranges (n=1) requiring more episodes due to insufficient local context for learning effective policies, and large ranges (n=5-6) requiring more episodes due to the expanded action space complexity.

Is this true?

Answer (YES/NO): NO